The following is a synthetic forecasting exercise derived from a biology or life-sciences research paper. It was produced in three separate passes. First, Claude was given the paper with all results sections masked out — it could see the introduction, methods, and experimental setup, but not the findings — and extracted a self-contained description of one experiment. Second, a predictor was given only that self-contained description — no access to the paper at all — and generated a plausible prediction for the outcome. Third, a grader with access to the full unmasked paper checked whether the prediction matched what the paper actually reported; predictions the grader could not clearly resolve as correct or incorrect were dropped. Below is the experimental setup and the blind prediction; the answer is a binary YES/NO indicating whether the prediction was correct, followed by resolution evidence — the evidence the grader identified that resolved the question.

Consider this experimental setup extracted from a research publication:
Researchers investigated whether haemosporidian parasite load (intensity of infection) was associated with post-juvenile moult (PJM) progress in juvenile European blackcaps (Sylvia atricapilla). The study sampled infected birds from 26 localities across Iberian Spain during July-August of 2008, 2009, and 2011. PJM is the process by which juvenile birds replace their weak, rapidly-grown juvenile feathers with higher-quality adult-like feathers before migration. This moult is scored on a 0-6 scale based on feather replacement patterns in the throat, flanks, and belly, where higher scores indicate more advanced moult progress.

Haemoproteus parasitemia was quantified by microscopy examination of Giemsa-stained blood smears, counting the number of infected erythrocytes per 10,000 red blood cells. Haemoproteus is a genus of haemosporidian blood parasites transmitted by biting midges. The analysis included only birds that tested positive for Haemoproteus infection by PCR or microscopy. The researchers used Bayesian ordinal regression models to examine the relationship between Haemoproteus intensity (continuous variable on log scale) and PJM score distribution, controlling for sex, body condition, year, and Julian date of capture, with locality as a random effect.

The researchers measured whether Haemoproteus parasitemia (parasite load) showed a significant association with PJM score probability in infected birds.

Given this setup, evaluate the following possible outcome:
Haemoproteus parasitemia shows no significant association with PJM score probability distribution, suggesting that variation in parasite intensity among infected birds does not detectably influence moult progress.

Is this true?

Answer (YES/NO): NO